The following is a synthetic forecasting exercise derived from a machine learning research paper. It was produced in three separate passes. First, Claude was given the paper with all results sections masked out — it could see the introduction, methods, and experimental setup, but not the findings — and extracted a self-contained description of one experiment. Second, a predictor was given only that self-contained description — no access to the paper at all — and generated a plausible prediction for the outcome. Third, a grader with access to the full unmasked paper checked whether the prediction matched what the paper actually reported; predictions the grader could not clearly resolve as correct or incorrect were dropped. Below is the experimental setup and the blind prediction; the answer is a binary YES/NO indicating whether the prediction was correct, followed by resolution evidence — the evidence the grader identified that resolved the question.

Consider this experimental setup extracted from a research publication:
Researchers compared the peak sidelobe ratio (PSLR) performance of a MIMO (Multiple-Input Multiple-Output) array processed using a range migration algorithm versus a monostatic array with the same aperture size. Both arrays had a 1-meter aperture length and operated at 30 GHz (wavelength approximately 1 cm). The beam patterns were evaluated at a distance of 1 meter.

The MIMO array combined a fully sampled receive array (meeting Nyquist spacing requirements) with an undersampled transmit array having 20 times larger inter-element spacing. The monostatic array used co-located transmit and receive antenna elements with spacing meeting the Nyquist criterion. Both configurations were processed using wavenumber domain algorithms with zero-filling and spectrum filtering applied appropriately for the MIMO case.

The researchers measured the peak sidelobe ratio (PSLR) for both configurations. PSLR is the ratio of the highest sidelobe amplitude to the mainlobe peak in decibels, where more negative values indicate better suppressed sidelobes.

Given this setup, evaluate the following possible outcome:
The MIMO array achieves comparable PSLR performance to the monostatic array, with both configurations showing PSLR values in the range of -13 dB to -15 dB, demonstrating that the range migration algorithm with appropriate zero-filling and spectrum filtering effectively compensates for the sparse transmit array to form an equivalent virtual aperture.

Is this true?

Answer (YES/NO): NO